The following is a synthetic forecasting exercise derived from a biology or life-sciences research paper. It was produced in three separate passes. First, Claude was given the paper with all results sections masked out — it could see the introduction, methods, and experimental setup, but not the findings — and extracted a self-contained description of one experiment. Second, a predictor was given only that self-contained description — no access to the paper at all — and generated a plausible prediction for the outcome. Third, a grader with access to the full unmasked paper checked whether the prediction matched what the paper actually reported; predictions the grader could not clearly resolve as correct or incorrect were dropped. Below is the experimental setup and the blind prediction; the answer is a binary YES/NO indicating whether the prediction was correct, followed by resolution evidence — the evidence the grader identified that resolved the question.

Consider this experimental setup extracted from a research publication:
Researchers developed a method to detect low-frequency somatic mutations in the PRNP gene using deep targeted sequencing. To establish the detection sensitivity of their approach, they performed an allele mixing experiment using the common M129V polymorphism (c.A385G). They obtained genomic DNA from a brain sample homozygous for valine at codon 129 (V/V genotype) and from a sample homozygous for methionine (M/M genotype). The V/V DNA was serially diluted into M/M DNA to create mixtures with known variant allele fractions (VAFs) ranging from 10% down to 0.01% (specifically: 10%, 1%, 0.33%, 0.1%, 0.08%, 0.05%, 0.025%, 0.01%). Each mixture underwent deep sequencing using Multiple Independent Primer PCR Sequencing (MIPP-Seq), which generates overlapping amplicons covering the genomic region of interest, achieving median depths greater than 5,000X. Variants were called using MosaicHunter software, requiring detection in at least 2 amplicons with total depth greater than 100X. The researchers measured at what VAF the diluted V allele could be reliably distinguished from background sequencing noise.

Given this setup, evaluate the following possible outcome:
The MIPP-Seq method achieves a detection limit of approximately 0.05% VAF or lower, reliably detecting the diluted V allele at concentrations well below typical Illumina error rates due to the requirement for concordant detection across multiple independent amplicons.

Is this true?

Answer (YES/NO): NO